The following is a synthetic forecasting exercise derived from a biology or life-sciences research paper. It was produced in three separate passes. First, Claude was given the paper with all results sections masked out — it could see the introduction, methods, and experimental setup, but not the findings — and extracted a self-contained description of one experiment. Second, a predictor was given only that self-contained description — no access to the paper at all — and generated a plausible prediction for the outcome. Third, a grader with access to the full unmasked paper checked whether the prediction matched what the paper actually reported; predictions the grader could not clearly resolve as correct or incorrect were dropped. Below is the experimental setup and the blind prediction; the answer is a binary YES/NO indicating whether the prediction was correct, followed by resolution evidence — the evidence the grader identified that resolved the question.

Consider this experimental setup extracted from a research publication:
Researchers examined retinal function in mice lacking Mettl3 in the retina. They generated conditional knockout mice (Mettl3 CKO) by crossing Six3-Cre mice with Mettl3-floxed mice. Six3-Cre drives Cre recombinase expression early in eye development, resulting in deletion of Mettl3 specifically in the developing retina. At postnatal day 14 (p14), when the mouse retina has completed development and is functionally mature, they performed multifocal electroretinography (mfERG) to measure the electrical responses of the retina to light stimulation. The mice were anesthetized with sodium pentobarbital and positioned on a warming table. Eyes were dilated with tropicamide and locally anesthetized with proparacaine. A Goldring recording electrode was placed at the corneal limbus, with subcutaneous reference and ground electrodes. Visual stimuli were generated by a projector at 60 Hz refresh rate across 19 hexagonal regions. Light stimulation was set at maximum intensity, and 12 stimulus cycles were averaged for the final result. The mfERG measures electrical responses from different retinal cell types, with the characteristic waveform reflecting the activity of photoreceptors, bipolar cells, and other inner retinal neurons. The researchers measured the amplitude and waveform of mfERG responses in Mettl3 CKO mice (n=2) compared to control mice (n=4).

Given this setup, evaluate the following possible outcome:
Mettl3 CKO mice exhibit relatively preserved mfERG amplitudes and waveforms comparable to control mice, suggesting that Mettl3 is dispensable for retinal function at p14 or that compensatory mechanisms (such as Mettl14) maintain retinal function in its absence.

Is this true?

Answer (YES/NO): NO